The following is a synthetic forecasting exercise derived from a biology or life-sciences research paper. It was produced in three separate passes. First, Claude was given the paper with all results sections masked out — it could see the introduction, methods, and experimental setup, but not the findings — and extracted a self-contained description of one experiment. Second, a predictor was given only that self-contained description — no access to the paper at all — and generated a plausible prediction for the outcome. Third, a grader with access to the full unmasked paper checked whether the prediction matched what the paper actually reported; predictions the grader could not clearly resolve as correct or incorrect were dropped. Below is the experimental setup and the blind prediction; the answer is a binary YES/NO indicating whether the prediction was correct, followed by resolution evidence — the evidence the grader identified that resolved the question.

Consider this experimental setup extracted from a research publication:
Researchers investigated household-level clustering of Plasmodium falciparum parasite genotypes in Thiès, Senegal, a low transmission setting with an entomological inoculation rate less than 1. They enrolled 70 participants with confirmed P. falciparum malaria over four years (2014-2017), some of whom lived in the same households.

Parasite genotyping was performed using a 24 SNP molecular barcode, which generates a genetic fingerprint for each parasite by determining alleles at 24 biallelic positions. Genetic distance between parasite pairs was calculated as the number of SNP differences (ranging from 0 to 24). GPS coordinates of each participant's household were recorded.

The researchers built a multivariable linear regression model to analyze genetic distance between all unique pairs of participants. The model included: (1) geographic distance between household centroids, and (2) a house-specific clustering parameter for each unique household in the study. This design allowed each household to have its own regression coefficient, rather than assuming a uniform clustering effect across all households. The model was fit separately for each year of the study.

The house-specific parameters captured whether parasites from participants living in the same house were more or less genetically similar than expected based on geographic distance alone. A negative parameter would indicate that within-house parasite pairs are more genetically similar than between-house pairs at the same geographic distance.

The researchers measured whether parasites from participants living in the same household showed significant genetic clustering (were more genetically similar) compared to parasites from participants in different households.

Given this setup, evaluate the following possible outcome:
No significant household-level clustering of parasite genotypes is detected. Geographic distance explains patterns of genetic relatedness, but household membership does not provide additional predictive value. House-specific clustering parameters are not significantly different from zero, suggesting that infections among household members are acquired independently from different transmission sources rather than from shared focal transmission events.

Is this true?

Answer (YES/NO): NO